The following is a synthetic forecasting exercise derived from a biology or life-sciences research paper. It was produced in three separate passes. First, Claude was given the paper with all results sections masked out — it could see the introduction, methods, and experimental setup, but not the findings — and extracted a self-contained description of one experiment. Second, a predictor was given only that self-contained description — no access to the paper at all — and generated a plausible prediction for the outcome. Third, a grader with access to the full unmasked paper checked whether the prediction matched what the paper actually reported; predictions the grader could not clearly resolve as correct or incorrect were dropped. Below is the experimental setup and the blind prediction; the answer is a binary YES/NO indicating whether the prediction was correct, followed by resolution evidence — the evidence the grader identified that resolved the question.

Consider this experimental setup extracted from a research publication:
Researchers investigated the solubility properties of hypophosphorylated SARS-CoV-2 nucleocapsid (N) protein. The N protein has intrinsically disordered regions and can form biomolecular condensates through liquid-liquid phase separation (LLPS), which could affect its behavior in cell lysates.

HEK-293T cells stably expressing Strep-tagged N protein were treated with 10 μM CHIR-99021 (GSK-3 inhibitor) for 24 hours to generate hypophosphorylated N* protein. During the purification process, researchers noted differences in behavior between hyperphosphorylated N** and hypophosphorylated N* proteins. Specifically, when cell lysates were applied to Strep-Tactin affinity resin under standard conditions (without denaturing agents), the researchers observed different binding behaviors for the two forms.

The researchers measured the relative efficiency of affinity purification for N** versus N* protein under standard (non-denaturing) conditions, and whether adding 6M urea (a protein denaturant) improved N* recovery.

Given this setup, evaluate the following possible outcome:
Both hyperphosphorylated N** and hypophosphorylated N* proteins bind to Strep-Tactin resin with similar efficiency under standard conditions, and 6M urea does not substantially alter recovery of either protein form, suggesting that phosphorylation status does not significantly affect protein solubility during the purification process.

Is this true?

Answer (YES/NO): NO